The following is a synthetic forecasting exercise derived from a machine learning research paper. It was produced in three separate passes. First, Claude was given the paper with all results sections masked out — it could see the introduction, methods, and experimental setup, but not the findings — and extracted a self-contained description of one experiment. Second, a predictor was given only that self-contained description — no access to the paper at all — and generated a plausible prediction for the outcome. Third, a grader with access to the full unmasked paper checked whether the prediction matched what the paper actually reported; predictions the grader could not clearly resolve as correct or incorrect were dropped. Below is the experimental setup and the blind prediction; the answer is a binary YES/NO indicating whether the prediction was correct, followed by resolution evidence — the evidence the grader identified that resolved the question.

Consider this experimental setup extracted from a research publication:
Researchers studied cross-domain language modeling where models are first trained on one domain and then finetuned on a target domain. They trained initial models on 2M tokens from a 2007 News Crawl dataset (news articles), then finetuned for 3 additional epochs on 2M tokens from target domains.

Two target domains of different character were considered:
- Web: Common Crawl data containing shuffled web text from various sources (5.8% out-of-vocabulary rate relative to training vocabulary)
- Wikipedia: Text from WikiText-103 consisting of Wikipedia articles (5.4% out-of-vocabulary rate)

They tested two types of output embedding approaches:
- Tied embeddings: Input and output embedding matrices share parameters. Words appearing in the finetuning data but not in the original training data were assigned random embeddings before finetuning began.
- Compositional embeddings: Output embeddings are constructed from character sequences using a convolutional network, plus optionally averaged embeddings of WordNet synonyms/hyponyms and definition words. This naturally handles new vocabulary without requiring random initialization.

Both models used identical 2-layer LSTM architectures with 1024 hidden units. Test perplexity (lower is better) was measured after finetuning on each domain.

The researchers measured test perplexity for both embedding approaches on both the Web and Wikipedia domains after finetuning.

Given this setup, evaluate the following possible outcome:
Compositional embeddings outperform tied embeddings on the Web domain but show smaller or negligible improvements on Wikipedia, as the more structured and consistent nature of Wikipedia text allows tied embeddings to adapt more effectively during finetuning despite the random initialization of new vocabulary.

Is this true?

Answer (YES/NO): NO